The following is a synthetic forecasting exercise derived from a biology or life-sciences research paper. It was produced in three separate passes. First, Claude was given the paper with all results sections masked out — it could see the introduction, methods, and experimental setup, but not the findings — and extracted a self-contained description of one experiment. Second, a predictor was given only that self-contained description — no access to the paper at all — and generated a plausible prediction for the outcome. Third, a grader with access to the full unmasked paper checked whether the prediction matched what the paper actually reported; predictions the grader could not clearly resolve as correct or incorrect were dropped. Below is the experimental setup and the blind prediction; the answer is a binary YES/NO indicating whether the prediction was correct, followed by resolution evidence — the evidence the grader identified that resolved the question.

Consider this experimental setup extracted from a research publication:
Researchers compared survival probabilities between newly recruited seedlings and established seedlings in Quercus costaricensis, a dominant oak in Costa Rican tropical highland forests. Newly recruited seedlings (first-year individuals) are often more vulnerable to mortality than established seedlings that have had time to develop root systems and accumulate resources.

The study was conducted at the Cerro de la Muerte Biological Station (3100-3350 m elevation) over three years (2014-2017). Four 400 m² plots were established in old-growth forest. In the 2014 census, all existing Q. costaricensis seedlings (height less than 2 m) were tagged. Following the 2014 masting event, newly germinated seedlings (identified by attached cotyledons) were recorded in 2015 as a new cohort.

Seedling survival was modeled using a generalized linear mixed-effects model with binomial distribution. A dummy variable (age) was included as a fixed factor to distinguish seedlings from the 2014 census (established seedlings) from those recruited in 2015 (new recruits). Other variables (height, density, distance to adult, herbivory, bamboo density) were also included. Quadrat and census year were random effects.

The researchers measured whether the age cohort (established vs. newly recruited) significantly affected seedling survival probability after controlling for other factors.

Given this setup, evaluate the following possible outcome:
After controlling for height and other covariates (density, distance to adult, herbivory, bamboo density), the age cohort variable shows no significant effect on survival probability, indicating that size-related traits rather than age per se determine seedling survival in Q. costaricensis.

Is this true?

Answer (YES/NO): YES